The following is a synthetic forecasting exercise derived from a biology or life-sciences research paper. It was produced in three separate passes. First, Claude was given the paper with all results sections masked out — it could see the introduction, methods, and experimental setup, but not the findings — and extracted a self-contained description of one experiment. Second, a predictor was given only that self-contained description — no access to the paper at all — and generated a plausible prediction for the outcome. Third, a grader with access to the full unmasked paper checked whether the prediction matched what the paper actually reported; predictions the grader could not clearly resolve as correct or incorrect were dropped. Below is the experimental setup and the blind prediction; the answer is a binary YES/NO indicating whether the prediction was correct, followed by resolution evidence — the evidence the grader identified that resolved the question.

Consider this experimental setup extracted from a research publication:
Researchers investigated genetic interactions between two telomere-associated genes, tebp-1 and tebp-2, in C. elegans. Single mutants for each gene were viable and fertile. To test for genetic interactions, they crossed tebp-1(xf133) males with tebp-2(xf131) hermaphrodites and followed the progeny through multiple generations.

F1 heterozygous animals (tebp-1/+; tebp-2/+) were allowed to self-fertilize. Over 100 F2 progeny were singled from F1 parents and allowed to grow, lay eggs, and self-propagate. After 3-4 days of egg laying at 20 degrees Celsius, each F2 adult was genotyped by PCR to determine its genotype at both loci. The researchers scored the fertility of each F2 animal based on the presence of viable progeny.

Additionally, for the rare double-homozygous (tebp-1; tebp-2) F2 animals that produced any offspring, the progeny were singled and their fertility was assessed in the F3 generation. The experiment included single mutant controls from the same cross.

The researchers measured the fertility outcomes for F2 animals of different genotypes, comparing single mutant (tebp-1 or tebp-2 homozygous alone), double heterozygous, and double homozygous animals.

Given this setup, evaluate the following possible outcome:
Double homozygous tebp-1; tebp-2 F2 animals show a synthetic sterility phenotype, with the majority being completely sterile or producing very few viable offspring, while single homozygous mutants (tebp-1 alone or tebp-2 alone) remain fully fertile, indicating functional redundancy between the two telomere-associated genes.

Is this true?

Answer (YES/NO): YES